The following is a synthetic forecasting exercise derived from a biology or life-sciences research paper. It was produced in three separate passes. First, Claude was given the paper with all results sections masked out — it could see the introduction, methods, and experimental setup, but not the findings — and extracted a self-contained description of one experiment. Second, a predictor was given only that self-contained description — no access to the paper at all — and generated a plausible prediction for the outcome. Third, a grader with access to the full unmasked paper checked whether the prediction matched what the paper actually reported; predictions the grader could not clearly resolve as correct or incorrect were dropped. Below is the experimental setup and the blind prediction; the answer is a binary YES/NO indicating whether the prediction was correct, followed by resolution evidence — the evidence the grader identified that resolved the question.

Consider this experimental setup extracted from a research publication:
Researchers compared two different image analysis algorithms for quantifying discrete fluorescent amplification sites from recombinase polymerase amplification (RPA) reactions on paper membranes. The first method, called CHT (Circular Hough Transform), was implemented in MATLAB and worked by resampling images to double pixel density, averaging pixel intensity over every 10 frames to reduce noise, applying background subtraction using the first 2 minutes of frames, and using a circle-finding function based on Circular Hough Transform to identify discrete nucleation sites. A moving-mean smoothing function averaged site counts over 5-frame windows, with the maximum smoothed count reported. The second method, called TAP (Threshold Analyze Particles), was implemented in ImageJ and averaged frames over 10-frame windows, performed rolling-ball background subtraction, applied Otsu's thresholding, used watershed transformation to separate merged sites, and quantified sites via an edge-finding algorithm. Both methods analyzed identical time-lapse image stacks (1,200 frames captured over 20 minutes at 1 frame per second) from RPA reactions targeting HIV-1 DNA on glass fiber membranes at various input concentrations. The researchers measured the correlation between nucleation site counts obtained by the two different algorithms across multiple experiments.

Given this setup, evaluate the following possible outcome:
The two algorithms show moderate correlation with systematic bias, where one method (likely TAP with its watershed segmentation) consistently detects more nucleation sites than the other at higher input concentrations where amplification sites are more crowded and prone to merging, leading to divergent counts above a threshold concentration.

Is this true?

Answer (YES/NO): NO